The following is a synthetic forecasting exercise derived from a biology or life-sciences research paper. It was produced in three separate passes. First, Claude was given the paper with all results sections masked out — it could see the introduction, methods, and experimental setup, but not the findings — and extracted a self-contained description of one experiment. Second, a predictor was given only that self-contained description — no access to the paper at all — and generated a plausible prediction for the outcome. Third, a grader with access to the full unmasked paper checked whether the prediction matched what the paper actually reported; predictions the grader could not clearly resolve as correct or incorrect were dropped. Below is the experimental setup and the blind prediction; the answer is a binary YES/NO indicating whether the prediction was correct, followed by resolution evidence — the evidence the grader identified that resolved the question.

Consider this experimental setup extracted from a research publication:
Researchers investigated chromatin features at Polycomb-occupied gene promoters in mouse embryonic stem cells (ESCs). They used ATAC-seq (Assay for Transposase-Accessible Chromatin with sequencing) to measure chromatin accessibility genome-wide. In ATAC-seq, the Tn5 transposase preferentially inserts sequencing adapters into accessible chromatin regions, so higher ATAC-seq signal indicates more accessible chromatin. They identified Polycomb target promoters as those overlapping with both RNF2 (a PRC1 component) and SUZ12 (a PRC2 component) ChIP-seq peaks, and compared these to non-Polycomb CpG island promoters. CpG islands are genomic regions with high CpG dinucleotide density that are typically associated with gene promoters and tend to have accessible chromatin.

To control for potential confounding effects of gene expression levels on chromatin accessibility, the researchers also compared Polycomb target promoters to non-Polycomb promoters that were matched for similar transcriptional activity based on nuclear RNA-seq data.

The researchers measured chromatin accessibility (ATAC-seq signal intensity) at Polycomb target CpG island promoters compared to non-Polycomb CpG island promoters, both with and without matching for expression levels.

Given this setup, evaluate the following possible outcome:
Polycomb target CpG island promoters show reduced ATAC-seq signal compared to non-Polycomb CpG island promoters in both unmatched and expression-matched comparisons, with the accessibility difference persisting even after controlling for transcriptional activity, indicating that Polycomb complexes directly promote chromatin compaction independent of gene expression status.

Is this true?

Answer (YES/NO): NO